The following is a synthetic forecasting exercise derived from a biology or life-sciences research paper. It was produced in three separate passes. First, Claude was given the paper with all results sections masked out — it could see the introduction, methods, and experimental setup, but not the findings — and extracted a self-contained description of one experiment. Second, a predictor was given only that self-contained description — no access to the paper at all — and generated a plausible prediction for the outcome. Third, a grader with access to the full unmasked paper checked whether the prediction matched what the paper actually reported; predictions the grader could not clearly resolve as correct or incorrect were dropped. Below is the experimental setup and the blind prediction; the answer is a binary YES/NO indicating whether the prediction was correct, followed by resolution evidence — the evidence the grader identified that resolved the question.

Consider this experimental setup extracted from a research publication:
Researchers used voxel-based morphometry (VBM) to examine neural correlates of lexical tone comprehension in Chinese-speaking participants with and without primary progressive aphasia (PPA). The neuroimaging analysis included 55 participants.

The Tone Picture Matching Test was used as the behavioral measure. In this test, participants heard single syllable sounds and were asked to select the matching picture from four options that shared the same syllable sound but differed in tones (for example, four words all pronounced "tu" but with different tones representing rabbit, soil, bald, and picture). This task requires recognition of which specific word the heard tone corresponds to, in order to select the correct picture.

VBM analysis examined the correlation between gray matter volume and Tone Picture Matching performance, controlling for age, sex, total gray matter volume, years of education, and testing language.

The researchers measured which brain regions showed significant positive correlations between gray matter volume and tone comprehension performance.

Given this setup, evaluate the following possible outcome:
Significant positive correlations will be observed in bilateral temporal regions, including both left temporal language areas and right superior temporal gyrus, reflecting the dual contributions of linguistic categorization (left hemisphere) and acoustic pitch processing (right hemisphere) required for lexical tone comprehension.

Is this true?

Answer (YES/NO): NO